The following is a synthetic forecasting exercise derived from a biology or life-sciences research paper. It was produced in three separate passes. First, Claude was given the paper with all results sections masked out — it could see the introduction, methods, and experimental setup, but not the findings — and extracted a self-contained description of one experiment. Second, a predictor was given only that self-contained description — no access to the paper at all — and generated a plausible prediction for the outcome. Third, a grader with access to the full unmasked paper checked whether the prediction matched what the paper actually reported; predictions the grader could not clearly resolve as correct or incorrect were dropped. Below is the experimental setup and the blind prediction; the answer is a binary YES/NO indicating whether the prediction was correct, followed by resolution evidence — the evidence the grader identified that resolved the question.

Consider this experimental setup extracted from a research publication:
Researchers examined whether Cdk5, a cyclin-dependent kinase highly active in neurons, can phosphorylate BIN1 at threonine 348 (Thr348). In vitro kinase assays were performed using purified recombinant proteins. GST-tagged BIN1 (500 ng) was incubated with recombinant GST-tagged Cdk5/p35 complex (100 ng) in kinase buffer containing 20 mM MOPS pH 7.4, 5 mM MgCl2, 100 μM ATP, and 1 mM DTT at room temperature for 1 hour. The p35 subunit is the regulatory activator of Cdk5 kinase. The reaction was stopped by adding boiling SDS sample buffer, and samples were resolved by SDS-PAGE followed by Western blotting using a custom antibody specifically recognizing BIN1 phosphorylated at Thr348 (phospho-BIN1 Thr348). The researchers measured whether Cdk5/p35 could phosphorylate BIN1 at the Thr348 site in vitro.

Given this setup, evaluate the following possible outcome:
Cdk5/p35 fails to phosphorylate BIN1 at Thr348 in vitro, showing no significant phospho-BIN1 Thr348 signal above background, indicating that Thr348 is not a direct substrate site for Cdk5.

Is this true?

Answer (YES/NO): NO